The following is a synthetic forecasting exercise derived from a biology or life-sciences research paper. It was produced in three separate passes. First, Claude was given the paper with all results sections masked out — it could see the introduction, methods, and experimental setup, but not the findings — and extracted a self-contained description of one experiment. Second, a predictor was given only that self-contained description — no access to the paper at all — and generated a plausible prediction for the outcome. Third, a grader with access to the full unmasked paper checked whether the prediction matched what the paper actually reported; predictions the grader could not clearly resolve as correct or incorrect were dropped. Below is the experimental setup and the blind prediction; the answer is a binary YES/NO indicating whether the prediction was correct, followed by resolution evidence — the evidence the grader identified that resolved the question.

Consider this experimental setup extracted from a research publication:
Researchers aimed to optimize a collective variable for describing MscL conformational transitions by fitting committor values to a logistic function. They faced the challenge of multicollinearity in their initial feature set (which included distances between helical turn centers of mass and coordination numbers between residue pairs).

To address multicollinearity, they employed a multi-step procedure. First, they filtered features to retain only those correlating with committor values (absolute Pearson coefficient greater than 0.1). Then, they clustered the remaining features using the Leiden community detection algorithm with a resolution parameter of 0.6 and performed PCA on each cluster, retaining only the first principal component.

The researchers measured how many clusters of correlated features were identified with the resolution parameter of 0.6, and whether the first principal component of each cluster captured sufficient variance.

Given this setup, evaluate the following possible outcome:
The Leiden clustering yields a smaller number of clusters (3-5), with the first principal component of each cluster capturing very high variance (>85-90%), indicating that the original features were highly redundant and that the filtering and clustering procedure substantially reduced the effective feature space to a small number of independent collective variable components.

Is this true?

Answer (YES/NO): NO